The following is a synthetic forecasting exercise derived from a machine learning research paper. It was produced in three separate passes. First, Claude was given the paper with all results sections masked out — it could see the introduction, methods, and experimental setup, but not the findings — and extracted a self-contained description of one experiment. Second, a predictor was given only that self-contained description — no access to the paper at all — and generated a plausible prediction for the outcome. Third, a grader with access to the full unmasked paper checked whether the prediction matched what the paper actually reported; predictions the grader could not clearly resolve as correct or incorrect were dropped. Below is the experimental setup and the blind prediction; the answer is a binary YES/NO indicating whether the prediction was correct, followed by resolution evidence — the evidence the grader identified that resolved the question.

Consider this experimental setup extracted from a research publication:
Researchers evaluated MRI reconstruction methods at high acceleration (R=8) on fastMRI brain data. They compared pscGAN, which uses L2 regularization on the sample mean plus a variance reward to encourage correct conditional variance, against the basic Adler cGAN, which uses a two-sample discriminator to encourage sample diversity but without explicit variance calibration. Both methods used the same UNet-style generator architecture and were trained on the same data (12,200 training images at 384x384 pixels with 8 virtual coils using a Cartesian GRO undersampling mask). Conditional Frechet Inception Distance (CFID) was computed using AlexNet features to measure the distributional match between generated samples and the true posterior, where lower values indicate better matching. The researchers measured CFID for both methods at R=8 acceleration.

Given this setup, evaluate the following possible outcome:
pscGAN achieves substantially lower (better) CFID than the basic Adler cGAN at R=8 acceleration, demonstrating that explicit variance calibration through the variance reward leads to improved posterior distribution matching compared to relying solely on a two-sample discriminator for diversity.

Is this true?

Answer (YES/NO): YES